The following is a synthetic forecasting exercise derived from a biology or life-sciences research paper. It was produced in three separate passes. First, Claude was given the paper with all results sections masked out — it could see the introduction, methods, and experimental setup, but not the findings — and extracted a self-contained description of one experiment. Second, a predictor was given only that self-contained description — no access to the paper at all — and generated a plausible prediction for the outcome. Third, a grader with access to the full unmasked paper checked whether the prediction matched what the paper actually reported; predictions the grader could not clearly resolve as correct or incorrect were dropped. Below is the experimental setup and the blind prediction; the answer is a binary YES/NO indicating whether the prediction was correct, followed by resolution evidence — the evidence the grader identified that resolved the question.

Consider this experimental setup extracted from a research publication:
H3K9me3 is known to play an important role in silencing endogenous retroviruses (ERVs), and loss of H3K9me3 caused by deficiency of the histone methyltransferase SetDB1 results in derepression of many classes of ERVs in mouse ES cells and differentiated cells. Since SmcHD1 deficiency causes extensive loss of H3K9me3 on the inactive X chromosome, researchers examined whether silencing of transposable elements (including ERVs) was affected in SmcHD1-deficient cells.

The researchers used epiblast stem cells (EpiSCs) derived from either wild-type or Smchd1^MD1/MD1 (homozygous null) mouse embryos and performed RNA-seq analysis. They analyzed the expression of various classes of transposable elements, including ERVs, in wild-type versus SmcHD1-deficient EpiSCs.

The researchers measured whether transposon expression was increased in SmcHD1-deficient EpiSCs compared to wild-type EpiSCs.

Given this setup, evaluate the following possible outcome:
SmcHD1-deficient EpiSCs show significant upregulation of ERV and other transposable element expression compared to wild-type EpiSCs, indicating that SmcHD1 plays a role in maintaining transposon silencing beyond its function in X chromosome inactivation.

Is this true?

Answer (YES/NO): NO